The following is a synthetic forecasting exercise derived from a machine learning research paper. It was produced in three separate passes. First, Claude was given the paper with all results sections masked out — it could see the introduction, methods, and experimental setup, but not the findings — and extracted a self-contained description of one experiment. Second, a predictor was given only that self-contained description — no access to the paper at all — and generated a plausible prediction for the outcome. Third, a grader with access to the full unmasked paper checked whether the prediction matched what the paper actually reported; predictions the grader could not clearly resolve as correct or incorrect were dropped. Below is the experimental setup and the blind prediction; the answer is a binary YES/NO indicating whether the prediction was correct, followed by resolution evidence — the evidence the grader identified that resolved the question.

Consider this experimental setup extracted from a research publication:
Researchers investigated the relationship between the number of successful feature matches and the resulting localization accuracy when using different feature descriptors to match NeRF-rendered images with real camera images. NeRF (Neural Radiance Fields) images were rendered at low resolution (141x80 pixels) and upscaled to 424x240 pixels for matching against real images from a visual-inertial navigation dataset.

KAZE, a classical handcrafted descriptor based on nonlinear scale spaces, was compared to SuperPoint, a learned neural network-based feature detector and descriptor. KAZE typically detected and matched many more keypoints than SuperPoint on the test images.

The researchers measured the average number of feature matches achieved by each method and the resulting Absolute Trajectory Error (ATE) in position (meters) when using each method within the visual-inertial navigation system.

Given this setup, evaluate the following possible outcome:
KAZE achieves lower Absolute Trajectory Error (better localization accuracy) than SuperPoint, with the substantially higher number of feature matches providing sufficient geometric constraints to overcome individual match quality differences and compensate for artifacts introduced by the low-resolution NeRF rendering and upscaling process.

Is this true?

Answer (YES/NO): NO